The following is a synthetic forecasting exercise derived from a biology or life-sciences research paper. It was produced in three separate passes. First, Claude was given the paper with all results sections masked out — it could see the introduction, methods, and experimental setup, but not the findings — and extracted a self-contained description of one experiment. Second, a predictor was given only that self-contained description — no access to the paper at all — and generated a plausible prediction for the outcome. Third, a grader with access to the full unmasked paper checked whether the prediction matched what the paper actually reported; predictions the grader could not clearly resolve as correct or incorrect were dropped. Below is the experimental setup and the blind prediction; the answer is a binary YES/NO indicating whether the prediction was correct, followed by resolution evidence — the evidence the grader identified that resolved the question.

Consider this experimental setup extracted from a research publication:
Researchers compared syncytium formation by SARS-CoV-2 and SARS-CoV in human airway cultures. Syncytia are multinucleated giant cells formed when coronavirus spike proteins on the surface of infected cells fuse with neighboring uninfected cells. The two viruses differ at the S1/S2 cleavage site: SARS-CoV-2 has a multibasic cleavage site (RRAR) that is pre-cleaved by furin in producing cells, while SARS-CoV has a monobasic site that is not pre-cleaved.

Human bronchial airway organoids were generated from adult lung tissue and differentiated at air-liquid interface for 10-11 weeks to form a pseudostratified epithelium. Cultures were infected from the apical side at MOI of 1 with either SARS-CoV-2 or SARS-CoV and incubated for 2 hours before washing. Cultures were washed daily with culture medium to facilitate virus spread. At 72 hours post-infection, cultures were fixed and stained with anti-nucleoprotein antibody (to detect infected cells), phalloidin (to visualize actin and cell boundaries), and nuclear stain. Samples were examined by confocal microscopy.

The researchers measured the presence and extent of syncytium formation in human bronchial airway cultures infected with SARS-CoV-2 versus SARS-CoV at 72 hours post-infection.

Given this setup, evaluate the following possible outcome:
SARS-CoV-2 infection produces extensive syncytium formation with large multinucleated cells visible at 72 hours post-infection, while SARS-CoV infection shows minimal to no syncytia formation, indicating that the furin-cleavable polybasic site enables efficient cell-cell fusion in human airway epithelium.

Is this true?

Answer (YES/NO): YES